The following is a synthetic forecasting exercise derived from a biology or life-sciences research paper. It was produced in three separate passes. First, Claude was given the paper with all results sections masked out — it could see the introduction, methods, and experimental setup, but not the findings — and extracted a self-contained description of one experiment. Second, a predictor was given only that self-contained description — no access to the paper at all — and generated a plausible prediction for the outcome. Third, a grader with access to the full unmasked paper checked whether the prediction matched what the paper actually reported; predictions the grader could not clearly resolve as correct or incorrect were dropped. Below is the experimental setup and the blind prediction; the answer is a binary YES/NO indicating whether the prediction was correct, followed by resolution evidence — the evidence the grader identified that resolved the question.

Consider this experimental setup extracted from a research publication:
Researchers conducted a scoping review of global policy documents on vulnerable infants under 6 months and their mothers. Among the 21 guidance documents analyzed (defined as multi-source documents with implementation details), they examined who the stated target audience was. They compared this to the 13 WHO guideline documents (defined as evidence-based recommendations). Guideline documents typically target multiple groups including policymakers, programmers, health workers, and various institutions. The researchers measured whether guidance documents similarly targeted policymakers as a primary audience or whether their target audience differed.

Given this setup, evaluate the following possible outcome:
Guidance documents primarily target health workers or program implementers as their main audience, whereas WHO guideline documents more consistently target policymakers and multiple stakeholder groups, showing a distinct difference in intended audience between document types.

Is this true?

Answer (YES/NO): YES